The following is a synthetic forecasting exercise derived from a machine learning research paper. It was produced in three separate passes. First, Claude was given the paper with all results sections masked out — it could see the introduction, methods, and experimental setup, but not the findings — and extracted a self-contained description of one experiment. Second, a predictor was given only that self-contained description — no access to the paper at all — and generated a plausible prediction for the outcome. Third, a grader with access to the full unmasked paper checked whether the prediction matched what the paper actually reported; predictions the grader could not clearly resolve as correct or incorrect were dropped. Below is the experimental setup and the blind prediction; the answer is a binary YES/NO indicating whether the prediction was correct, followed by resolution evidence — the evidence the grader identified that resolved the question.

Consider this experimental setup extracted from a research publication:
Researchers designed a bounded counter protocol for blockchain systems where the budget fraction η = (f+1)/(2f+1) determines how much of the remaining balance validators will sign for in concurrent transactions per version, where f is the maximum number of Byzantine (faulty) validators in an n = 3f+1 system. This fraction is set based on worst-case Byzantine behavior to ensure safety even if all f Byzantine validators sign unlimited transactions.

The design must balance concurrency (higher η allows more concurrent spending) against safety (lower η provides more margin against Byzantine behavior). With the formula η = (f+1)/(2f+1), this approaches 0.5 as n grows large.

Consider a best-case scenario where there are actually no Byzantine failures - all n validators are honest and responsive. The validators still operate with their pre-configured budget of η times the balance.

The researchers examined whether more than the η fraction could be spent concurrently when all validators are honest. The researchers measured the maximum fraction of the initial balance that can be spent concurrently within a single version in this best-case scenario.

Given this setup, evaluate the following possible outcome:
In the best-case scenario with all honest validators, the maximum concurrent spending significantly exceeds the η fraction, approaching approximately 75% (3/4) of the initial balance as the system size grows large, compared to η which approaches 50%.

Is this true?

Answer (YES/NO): NO